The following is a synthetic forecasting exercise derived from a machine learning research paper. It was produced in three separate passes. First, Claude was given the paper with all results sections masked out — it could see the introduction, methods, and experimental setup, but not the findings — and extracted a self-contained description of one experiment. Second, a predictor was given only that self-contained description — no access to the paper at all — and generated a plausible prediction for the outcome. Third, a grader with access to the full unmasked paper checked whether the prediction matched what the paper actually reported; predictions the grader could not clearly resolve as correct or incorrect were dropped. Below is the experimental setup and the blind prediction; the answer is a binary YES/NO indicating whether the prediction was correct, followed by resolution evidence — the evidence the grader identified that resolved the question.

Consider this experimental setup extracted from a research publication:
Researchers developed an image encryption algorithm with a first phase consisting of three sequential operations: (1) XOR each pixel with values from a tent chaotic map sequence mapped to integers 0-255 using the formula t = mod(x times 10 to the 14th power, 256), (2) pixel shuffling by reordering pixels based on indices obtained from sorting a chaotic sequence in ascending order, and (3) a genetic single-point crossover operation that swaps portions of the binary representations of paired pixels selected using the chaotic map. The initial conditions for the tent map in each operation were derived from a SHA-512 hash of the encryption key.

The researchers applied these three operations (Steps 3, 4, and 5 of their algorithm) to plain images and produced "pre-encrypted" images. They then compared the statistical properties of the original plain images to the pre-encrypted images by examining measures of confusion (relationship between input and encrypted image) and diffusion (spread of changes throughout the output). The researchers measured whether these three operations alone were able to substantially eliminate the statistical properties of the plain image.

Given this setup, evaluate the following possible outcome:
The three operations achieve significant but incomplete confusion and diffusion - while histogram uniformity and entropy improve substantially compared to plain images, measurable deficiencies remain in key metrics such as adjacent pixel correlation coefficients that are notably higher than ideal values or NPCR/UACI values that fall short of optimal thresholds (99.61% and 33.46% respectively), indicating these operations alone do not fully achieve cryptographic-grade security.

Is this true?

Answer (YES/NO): NO